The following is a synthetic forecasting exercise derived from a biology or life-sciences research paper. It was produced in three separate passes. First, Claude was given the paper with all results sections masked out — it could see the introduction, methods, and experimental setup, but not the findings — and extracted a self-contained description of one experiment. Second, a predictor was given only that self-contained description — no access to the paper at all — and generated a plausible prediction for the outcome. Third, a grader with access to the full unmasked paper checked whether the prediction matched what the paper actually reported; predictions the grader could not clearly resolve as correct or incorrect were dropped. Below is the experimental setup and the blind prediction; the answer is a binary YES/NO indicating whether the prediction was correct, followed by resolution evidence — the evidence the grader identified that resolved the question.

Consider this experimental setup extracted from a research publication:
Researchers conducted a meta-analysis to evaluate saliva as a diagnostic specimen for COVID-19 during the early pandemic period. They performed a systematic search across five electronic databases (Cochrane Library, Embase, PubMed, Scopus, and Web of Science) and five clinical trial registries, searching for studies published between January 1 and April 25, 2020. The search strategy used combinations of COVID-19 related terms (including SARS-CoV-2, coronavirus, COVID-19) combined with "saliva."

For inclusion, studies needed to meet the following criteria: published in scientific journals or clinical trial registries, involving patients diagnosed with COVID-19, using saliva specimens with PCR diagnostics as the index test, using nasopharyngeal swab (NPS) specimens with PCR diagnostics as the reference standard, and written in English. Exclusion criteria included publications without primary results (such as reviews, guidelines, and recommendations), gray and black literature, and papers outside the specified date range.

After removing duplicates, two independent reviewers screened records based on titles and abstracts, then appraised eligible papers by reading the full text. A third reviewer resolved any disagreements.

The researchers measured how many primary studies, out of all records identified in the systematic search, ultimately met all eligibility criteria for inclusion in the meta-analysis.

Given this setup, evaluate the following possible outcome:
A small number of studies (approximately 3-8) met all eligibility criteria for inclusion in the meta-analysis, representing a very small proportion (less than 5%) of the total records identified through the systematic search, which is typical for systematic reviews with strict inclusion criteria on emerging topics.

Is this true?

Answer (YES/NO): NO